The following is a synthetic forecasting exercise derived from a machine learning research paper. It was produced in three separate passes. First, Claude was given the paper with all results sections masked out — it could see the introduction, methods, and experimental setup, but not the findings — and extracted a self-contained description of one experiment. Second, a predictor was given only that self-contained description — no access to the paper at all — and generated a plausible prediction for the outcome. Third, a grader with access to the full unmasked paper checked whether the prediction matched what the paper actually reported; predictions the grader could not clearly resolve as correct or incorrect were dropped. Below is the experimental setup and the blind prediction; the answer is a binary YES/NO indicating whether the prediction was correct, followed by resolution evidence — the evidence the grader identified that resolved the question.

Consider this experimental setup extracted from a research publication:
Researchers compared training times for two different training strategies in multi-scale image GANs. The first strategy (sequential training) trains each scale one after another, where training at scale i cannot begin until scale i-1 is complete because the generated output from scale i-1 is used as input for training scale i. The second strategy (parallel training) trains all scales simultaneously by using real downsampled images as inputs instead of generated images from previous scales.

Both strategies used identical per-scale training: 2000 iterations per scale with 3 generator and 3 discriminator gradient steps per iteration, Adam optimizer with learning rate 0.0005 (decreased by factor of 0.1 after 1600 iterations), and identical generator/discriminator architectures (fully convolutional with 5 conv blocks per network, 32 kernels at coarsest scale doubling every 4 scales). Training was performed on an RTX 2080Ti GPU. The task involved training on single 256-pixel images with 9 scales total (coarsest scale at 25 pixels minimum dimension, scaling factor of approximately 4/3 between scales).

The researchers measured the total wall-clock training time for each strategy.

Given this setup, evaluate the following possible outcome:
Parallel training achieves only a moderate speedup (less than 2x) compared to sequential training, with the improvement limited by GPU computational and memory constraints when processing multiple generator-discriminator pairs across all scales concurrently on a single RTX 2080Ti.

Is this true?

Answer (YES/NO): NO